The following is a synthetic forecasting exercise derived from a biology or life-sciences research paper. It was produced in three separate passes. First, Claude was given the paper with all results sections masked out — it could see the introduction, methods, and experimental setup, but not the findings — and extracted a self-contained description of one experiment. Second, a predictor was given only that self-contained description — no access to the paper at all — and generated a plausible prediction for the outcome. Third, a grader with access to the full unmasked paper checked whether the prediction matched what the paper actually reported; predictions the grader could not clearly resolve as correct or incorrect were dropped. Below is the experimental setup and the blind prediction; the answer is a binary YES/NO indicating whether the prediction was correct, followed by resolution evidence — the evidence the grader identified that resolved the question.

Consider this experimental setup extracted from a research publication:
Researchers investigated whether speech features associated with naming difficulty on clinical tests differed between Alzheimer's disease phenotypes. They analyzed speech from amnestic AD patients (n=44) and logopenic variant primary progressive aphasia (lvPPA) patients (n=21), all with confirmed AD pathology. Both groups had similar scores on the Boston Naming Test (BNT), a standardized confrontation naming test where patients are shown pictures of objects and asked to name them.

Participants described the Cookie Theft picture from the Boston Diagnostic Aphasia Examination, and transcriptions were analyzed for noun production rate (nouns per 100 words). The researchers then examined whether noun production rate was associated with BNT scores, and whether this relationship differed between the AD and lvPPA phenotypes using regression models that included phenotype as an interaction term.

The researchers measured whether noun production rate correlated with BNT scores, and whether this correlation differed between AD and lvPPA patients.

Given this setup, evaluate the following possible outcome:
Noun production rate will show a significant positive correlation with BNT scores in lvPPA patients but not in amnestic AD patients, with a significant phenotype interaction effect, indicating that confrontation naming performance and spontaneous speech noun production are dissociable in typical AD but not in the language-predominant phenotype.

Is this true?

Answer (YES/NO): NO